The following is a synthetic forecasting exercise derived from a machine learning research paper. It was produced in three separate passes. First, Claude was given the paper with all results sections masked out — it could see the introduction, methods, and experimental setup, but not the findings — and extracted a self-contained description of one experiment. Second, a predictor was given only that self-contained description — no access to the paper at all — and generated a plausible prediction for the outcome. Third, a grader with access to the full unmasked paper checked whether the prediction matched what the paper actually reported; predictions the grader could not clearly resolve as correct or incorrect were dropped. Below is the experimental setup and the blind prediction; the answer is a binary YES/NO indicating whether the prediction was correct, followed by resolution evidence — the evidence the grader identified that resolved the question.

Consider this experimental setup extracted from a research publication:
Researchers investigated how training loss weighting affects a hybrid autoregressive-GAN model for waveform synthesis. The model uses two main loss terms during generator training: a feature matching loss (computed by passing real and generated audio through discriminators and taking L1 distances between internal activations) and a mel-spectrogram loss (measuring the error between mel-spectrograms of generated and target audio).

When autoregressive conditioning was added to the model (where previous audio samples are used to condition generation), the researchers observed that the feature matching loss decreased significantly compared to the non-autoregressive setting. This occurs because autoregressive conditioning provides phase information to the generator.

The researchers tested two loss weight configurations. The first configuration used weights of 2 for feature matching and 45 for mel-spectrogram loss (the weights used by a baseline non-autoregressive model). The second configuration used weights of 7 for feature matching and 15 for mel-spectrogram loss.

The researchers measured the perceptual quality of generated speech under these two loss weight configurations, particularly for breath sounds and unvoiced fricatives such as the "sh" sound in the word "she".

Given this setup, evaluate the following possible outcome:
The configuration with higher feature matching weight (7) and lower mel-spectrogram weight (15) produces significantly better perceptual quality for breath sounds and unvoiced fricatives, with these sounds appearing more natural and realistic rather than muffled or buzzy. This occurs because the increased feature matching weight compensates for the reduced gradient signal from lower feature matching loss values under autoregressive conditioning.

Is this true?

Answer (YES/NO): YES